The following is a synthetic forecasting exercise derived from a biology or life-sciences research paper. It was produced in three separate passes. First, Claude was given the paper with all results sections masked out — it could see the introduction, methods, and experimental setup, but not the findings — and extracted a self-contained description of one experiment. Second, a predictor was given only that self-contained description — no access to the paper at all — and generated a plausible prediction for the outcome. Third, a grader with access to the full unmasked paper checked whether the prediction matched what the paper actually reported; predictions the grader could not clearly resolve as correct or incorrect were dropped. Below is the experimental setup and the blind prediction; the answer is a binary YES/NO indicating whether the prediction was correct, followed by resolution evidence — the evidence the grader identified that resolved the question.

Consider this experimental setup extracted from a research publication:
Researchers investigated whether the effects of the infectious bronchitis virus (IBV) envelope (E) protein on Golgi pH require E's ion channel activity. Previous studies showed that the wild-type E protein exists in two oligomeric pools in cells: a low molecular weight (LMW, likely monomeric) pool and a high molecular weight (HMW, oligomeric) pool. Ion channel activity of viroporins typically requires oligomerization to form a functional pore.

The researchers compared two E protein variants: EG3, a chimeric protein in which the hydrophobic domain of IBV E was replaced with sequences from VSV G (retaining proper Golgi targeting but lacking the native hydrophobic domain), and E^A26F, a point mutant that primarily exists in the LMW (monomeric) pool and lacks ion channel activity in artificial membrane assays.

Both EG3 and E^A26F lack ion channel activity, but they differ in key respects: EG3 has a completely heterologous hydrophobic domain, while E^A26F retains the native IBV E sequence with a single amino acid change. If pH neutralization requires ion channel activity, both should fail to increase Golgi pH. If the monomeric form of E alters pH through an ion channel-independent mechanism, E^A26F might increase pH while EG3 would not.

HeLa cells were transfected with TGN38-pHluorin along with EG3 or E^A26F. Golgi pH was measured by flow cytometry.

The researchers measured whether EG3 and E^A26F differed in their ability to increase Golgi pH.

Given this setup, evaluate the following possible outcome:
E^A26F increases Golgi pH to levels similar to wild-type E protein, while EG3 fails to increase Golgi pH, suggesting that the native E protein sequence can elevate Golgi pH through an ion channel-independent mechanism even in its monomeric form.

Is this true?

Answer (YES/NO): YES